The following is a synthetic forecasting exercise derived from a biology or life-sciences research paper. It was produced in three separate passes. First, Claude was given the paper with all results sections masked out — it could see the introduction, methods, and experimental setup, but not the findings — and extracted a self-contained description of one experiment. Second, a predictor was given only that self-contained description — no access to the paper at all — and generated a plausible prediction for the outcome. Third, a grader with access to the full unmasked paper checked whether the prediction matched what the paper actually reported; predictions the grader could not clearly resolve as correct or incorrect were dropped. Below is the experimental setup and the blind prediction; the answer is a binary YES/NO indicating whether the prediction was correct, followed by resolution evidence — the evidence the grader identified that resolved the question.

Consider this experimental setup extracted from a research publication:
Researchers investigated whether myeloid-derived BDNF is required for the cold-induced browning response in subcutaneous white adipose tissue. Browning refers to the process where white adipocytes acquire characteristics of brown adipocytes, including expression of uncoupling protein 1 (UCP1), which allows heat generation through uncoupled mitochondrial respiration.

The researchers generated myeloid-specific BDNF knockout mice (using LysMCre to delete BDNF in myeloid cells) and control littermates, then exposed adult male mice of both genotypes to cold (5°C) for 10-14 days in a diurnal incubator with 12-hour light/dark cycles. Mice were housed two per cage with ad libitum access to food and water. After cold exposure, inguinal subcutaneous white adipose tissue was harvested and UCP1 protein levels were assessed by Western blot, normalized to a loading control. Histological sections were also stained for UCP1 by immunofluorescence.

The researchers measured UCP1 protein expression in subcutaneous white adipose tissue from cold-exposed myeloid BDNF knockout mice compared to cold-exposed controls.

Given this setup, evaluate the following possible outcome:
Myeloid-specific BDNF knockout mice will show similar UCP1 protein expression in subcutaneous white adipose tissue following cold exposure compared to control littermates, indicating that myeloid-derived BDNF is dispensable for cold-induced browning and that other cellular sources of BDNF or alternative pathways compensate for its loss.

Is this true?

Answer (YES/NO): NO